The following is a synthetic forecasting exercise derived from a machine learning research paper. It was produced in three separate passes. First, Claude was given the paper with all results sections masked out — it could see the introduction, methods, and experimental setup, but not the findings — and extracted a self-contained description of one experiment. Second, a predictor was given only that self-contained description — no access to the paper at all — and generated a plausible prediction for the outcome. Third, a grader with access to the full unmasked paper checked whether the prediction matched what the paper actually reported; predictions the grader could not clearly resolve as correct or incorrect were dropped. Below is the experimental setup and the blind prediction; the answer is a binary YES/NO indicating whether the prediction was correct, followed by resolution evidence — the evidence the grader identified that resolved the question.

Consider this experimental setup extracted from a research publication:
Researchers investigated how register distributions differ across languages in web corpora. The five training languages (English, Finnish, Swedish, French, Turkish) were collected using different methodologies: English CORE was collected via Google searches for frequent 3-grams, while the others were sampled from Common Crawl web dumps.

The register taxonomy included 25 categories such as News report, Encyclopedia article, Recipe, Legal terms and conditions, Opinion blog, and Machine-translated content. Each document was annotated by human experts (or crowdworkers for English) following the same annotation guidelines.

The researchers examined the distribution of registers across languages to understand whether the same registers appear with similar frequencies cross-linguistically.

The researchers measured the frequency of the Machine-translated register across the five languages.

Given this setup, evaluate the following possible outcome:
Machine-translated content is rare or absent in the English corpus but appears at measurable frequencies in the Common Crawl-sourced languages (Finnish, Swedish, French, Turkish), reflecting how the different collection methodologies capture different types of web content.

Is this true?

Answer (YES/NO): YES